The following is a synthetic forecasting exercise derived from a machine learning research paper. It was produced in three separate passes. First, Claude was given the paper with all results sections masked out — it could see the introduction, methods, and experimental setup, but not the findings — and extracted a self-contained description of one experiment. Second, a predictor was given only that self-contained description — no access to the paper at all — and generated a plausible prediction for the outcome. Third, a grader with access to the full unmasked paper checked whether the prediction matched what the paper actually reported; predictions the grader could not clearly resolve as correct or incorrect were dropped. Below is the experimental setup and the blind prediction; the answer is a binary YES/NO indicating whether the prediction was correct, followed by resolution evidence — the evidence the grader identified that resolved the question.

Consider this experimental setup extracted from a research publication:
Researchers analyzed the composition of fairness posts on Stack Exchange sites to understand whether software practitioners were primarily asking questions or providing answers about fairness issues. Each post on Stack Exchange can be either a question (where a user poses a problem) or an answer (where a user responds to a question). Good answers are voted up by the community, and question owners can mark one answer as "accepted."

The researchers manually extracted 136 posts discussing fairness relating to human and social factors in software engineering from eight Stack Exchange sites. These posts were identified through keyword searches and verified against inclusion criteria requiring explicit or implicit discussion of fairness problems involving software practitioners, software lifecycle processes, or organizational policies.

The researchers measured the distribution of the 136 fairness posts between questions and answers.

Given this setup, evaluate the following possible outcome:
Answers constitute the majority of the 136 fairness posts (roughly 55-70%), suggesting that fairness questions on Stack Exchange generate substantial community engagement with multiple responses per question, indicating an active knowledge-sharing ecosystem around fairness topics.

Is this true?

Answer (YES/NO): NO